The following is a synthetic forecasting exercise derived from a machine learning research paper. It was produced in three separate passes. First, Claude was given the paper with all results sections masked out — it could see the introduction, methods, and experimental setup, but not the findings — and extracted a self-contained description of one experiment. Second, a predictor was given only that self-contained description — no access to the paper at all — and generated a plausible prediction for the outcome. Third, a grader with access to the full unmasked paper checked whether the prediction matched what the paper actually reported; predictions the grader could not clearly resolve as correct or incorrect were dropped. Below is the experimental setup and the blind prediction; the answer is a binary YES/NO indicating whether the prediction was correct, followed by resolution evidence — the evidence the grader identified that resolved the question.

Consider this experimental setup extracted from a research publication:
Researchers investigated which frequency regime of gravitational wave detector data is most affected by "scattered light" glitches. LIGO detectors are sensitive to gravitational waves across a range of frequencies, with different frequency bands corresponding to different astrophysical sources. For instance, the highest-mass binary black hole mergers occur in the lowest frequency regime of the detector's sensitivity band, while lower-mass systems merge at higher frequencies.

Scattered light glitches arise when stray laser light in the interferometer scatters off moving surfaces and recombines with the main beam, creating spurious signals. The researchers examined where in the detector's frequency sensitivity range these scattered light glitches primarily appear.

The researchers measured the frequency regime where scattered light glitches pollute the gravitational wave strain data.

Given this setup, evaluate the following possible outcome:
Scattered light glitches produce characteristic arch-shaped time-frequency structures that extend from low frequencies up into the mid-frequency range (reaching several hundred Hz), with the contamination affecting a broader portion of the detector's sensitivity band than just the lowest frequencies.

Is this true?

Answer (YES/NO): NO